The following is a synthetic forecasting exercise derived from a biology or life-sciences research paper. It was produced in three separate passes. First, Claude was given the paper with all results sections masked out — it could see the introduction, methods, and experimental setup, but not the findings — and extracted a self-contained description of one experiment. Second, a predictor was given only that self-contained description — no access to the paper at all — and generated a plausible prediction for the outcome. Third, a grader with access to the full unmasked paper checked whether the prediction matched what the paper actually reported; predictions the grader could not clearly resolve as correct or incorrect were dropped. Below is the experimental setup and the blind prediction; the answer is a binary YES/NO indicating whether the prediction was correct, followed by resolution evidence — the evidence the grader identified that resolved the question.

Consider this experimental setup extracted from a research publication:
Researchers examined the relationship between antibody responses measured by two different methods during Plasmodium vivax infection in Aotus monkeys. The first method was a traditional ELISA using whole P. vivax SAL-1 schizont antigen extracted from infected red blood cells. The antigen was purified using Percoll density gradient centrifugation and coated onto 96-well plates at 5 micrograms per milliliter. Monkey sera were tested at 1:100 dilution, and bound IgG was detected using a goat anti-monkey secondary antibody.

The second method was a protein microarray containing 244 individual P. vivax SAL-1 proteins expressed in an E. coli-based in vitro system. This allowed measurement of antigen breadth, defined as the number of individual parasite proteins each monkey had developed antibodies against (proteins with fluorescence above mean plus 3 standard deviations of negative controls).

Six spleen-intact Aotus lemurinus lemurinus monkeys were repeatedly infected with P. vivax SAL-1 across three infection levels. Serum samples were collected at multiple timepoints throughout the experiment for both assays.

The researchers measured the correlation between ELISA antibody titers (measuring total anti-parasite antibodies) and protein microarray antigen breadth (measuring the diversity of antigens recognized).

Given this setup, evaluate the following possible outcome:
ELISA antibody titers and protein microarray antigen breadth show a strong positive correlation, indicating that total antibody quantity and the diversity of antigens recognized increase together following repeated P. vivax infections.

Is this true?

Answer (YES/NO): NO